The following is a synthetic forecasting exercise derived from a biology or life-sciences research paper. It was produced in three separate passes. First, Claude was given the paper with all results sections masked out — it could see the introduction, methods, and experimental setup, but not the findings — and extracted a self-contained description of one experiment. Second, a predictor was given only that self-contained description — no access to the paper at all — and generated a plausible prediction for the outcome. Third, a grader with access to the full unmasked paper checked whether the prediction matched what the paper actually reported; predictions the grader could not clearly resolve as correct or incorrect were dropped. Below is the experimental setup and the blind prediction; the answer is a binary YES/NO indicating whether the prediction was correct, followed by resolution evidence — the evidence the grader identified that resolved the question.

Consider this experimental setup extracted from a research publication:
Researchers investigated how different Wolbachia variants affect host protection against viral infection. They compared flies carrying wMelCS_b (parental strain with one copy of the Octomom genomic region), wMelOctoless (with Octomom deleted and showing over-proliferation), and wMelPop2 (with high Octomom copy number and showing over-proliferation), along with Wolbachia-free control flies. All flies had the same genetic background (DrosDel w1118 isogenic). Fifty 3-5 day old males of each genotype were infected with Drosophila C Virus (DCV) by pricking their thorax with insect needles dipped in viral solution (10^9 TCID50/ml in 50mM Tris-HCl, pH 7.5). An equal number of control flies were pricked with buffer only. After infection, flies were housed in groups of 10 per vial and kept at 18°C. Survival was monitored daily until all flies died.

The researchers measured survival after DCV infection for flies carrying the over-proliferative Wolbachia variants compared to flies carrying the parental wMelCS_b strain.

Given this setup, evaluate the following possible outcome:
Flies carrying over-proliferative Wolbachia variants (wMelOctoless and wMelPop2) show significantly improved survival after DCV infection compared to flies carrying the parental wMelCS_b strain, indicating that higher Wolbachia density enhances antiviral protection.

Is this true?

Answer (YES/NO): YES